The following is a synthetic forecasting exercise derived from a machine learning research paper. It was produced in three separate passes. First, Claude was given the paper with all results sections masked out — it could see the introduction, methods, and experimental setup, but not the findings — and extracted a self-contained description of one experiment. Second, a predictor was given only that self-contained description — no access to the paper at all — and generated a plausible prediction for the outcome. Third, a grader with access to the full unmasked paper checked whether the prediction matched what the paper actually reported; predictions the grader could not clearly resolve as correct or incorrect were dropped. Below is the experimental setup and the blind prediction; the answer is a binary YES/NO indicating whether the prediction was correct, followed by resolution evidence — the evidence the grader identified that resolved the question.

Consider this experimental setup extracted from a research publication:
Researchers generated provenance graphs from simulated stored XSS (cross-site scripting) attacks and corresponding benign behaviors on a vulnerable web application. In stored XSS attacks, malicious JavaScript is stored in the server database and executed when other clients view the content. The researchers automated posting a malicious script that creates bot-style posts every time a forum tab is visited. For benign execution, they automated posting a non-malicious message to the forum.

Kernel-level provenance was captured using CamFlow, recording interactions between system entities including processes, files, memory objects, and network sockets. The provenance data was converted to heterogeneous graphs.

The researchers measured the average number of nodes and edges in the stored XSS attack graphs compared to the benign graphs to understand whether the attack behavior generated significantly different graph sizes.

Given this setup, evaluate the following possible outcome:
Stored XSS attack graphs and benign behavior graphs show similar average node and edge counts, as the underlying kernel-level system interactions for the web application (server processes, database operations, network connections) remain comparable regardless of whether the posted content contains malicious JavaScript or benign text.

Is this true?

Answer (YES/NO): YES